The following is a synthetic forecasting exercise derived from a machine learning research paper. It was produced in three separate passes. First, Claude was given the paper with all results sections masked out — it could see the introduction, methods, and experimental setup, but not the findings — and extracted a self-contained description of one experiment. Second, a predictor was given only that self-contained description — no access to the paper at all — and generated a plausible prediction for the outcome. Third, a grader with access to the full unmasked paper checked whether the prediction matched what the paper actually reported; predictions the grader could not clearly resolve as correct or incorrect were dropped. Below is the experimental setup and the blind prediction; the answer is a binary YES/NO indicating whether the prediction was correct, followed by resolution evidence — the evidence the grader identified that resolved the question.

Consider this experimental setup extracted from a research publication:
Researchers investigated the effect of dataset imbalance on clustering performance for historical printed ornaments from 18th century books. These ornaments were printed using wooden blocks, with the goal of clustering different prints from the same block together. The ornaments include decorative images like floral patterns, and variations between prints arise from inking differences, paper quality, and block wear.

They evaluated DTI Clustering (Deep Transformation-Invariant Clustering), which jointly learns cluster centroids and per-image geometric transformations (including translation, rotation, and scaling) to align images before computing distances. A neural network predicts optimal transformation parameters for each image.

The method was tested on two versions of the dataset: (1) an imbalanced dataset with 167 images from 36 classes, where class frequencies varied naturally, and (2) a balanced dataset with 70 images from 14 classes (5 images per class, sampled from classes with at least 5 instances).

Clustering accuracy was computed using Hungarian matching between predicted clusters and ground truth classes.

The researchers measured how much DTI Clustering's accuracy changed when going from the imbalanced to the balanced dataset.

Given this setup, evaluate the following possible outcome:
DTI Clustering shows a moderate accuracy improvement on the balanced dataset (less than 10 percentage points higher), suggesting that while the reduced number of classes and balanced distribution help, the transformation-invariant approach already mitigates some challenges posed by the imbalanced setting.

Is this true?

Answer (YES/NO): NO